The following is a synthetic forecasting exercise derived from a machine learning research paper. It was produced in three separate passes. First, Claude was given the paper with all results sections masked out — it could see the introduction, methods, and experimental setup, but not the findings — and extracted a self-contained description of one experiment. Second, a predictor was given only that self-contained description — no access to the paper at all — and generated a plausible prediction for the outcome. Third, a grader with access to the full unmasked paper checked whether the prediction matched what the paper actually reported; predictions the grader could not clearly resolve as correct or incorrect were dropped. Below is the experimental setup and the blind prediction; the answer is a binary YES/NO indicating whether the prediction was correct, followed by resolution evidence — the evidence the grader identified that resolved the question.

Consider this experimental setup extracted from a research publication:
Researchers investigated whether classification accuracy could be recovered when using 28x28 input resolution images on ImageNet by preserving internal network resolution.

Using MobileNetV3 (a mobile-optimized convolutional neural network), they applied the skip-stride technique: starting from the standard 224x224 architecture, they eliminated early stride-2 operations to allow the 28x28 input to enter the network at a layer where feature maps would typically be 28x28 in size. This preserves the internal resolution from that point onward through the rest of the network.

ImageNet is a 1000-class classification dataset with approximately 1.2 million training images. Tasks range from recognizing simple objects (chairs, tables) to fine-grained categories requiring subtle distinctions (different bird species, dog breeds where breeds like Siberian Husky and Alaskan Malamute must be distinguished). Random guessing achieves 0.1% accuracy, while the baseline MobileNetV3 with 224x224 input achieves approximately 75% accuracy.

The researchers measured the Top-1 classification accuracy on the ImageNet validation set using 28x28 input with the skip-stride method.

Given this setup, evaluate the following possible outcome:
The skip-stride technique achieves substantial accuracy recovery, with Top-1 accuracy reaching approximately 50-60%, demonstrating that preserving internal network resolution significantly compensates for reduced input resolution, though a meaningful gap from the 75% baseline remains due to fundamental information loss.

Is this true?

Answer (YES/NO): NO